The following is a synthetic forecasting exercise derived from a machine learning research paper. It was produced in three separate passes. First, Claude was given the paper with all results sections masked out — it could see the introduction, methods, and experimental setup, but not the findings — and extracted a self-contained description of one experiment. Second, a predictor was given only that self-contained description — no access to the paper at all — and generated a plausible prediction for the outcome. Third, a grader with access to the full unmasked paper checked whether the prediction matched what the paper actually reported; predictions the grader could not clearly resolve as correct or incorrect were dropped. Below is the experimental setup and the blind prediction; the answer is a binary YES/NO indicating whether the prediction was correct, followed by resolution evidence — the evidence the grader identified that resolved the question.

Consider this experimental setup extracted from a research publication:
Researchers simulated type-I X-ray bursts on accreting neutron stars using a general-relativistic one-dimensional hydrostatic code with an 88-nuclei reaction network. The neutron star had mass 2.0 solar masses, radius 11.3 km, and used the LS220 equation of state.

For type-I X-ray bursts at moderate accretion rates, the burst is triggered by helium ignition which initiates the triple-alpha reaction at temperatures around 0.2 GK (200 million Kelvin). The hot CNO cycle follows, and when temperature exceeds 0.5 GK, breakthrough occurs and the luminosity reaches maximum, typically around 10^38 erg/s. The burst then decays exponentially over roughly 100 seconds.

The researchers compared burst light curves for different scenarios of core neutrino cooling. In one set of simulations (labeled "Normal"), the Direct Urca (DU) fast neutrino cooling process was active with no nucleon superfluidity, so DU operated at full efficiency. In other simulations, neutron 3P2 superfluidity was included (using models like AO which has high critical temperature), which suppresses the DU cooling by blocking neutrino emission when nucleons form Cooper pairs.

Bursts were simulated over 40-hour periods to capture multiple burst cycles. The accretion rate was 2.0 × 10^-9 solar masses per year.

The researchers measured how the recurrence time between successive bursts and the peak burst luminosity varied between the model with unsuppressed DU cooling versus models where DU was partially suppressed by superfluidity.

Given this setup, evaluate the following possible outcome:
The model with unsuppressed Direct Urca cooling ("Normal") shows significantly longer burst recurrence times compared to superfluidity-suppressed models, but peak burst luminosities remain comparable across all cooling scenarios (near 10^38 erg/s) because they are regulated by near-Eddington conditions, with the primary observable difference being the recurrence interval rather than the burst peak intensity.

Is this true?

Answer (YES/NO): NO